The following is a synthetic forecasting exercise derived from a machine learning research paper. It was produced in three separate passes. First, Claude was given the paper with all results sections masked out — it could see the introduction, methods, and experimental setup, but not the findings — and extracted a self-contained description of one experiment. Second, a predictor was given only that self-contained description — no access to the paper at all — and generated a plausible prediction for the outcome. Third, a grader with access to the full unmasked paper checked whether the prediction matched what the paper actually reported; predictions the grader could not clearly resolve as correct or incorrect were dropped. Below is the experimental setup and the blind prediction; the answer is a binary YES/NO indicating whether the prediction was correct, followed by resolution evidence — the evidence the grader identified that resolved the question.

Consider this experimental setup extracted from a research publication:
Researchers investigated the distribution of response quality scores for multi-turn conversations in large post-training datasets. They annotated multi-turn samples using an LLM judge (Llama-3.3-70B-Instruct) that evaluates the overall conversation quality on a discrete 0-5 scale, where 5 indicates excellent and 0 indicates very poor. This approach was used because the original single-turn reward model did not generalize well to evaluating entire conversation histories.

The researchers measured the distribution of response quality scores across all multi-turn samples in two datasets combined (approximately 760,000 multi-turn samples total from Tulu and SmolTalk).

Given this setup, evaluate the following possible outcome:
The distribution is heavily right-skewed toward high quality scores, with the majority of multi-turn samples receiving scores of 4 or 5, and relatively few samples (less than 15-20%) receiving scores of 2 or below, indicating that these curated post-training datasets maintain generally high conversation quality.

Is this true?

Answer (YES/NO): YES